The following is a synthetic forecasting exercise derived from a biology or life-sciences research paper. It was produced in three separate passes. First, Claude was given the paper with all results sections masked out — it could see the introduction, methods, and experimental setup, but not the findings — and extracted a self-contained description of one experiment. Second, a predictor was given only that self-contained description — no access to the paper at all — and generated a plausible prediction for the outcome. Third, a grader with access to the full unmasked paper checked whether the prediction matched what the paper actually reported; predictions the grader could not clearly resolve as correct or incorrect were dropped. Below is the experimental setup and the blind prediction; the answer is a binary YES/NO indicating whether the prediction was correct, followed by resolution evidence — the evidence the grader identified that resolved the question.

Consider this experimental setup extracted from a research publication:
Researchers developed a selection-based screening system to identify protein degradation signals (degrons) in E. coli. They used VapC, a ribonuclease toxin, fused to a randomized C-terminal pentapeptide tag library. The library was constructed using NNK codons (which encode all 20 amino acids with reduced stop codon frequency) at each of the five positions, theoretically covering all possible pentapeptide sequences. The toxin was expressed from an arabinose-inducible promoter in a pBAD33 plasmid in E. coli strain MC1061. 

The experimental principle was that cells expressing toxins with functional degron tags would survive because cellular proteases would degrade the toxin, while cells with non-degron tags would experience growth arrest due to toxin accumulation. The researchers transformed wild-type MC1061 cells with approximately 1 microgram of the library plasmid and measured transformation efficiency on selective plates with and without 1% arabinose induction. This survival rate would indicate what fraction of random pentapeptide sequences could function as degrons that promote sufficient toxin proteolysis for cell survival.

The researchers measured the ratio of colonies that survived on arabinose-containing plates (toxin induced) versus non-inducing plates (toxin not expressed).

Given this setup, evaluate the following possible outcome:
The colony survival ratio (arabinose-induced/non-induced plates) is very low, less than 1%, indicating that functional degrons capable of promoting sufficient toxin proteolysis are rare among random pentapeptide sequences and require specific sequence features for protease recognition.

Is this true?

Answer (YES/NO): NO